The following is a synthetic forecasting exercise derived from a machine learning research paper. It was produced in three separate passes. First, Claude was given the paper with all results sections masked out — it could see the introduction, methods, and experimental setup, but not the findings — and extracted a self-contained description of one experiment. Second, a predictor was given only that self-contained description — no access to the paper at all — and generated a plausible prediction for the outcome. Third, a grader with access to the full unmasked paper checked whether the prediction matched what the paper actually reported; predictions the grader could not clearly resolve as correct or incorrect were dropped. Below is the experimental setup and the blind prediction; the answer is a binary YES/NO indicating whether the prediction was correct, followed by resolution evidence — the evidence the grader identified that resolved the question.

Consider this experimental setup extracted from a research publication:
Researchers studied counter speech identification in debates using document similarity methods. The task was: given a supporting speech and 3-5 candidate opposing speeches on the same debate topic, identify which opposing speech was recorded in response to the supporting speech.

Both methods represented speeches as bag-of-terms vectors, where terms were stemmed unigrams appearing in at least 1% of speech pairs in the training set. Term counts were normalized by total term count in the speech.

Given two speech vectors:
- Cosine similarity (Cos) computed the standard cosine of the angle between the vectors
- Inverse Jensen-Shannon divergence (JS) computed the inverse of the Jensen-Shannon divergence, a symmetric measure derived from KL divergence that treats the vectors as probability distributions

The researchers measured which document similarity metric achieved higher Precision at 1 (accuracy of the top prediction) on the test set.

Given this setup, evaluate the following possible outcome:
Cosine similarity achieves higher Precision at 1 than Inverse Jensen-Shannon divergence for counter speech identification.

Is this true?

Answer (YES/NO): NO